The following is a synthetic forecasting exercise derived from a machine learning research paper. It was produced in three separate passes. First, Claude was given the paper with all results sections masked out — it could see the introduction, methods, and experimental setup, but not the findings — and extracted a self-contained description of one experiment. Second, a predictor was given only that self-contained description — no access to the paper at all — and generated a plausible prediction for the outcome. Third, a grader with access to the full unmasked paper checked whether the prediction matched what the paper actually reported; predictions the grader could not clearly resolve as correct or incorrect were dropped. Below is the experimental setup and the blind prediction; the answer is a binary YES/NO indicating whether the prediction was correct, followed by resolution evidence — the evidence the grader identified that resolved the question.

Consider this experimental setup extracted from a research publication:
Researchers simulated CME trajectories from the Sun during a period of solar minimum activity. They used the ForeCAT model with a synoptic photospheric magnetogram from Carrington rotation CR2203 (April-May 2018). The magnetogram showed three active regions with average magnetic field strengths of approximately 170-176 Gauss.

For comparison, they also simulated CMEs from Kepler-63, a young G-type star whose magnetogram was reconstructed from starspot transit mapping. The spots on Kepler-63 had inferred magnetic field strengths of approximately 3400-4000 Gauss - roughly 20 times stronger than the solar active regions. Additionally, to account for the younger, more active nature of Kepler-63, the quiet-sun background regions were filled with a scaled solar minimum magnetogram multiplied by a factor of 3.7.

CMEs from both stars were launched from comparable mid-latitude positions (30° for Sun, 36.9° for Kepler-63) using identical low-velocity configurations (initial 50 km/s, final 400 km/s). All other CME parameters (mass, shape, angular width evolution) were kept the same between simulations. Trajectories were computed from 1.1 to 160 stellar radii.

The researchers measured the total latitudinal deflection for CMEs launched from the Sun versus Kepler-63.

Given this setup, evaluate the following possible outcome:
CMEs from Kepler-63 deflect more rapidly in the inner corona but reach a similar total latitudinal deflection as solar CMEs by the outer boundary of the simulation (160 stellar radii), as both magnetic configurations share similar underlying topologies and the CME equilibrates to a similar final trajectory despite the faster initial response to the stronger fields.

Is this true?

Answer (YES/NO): NO